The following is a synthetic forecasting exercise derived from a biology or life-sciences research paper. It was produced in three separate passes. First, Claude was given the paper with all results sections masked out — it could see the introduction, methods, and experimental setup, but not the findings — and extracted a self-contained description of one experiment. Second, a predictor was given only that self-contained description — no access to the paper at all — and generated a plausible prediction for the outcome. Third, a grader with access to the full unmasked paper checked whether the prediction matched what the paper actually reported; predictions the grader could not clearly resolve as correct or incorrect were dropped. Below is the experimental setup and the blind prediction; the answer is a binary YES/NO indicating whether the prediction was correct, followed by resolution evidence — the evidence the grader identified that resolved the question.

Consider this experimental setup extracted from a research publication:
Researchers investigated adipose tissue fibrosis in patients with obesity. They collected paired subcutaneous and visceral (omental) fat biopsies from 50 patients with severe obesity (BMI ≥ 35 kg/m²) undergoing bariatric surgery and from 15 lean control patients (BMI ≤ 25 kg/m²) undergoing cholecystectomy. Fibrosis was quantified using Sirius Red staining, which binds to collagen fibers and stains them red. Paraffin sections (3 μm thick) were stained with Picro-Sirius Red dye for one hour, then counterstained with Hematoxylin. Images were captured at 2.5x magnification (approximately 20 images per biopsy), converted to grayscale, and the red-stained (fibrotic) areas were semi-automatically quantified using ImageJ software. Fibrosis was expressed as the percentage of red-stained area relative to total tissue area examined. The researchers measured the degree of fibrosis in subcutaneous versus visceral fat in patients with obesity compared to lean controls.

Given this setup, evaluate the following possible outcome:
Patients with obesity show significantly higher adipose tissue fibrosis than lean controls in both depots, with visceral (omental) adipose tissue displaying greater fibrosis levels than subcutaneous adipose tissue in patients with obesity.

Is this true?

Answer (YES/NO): NO